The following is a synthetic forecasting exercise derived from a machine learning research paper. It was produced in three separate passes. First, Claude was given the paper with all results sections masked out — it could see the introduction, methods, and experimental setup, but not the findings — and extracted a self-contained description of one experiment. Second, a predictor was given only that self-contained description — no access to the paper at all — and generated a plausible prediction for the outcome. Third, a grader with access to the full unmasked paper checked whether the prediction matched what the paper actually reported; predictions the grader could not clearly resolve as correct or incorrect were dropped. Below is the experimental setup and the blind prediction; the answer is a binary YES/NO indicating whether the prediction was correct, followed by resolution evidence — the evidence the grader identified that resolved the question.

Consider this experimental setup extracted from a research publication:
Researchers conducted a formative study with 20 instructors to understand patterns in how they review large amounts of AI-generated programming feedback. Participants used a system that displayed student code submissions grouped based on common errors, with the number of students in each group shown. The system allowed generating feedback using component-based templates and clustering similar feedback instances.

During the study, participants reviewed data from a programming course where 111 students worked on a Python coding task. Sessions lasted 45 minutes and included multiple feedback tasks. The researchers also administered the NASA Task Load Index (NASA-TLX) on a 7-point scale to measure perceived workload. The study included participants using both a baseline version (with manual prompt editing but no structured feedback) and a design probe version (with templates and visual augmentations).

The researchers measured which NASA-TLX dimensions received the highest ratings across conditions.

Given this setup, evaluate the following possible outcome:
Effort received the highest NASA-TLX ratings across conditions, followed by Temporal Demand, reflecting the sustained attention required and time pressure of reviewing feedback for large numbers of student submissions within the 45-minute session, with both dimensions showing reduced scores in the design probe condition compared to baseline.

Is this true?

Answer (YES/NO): NO